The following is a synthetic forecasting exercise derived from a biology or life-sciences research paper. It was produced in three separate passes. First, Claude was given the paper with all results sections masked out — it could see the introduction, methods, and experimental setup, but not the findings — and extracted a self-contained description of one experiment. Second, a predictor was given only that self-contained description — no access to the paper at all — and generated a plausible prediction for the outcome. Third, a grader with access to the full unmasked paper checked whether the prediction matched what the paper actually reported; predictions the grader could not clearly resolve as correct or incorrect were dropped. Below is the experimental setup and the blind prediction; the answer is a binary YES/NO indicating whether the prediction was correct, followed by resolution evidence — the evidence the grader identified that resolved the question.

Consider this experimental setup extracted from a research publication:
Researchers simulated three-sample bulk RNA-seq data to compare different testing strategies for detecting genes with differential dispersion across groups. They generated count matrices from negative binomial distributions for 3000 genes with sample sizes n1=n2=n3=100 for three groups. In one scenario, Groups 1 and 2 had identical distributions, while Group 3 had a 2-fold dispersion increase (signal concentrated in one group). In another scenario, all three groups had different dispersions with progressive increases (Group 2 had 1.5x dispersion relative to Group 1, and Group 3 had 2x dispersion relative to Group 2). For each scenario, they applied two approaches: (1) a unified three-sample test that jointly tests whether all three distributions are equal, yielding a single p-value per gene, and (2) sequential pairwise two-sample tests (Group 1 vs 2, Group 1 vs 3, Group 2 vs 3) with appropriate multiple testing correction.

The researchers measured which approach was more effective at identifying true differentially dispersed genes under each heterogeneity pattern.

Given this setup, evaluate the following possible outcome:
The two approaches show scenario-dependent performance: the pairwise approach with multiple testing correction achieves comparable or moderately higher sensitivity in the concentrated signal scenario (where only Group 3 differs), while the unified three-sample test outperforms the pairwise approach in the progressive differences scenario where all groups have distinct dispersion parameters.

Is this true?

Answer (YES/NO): NO